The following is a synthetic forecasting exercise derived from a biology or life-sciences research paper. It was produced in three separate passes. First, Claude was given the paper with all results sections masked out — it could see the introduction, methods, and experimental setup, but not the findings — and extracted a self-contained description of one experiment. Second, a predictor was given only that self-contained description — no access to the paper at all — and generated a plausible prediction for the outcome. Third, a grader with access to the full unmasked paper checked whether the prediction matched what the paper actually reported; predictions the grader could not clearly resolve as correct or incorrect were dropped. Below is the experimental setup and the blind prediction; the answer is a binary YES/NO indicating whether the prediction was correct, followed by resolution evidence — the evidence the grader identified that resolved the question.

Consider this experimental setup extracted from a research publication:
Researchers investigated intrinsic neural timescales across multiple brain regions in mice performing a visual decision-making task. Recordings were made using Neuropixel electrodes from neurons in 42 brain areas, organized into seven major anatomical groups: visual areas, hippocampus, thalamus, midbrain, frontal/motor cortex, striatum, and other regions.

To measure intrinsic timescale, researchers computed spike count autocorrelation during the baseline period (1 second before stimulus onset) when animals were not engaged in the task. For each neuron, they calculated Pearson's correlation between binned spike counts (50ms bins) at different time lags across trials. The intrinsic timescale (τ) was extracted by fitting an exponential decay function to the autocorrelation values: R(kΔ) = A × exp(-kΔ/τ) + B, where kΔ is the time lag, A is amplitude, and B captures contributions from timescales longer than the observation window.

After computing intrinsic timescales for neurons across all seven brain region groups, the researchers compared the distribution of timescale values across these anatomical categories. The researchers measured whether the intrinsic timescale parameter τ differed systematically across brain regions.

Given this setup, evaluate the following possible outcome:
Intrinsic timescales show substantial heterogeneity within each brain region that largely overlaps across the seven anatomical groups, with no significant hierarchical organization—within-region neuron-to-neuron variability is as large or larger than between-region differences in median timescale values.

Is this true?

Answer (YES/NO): NO